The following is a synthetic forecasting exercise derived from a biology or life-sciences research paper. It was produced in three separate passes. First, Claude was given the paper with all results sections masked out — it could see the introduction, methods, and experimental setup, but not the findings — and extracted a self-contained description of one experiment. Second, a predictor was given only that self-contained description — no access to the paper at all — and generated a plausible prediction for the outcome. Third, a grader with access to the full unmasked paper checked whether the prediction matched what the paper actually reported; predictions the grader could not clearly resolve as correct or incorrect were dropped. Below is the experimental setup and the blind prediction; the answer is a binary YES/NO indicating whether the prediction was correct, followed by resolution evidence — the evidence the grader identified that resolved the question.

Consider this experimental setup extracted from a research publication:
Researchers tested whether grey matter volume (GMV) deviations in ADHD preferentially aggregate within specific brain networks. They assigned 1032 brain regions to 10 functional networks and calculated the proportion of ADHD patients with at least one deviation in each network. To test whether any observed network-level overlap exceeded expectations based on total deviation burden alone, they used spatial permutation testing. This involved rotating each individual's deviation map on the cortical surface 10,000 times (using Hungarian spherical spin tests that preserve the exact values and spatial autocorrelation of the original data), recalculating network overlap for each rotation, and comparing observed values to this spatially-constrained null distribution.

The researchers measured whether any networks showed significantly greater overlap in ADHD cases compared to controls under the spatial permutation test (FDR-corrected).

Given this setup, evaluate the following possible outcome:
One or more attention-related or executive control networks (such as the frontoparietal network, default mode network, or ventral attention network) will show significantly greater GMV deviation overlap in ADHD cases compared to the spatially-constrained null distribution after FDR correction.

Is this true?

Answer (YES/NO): YES